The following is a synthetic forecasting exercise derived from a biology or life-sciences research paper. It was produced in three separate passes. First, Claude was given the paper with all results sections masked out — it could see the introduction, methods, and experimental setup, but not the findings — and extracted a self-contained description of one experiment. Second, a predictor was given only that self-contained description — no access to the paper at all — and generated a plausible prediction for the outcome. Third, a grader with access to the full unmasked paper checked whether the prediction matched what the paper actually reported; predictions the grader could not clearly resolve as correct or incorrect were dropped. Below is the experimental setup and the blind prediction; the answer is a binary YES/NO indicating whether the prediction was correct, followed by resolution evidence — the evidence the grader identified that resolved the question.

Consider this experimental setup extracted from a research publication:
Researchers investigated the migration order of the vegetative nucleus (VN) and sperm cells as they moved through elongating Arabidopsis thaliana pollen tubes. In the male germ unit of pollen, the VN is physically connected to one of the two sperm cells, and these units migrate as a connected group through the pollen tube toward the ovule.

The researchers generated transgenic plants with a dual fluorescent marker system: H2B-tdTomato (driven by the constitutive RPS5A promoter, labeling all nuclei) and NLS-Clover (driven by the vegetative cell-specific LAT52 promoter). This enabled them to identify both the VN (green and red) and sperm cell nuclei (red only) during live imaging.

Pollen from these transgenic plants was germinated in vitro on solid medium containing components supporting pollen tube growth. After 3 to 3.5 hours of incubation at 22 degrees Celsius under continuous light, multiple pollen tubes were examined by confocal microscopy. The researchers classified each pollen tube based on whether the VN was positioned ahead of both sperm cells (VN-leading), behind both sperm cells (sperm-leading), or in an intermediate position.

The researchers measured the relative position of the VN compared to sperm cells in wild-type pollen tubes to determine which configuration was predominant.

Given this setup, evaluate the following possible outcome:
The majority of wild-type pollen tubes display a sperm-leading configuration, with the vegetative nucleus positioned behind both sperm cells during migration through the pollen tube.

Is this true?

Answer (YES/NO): NO